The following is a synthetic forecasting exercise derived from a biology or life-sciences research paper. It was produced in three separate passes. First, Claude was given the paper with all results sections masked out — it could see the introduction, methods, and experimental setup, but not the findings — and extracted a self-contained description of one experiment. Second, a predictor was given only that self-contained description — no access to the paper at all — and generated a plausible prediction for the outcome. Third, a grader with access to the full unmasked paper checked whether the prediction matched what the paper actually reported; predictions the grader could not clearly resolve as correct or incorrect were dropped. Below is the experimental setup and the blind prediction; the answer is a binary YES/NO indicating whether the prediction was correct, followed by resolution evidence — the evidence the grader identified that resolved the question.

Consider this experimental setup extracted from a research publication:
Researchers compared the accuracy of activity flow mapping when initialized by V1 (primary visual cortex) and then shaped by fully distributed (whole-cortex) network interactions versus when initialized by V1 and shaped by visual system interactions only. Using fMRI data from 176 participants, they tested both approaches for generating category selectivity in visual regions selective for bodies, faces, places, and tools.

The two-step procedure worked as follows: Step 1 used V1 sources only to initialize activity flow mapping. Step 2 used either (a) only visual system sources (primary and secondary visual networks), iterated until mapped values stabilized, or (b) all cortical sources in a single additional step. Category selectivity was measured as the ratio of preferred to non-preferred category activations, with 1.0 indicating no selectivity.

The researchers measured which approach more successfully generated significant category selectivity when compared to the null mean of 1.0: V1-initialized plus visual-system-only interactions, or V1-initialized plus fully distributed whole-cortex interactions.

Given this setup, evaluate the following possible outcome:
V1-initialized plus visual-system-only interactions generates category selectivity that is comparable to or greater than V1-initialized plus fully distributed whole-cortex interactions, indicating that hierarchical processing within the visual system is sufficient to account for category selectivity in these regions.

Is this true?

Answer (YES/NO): NO